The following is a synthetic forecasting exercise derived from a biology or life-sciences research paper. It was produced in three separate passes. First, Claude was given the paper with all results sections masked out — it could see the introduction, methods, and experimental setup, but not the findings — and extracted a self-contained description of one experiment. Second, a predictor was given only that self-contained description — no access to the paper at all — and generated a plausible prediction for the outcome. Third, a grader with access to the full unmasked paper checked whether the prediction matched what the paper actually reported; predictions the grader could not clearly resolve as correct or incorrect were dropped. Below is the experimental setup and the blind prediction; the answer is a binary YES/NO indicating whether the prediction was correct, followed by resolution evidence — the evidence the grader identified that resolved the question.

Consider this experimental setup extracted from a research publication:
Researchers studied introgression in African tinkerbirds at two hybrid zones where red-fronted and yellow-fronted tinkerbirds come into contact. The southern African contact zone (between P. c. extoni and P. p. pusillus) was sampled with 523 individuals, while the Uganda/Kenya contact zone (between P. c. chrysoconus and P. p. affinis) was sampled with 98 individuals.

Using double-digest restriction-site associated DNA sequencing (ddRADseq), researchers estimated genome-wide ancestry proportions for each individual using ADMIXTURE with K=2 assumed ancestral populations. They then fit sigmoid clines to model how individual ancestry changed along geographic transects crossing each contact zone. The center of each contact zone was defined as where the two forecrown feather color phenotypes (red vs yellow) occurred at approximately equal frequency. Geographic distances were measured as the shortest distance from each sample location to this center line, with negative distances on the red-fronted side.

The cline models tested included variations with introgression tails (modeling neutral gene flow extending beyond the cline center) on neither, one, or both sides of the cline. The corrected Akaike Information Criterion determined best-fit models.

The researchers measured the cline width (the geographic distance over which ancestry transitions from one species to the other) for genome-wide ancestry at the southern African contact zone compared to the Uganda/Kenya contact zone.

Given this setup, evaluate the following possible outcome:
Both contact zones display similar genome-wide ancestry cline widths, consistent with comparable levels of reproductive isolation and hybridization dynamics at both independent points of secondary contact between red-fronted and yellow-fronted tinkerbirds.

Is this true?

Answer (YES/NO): NO